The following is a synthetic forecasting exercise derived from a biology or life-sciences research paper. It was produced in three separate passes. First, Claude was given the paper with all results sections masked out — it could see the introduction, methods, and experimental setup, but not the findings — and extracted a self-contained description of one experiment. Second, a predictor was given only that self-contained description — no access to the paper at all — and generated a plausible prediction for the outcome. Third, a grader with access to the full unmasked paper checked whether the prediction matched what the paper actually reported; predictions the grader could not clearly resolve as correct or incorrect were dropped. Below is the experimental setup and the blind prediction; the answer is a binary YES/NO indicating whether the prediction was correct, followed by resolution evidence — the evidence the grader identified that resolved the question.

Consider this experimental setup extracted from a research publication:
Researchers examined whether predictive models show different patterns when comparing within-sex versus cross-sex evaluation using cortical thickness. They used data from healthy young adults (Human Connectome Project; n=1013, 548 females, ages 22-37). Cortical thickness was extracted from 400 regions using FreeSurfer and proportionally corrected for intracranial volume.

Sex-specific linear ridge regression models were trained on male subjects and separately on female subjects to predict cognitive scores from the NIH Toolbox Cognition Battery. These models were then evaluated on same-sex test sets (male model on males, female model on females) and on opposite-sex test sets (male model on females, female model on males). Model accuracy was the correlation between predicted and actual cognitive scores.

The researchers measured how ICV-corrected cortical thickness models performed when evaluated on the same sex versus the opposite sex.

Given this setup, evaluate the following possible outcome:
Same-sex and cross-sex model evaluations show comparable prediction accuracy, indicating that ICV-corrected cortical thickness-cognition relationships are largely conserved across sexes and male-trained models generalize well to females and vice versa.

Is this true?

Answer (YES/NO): YES